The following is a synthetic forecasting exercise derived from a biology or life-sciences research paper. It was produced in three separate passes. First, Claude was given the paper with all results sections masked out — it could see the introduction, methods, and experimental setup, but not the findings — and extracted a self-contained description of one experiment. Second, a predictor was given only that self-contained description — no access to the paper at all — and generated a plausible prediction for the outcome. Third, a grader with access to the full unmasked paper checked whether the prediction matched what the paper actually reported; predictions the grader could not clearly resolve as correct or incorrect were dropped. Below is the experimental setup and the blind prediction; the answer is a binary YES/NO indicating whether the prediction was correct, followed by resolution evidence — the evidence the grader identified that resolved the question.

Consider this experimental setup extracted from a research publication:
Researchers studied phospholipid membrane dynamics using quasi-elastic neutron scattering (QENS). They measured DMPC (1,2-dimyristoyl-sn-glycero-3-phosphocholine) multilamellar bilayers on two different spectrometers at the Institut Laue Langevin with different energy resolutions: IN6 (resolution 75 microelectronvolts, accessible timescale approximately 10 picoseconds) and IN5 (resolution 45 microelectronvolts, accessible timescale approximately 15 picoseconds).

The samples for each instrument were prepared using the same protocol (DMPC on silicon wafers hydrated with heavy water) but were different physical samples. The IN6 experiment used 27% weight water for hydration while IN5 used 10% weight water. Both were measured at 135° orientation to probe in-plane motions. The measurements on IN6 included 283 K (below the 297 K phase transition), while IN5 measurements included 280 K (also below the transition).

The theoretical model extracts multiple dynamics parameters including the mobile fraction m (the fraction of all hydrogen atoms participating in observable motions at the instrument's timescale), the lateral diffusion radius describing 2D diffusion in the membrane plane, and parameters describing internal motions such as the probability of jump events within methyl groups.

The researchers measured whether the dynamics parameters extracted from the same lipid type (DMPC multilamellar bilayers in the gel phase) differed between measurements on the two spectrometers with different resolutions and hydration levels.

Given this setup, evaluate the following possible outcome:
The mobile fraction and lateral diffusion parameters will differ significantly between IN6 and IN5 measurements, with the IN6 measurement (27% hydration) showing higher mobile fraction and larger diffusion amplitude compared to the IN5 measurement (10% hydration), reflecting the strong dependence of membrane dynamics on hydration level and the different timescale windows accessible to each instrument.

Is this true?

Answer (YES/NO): NO